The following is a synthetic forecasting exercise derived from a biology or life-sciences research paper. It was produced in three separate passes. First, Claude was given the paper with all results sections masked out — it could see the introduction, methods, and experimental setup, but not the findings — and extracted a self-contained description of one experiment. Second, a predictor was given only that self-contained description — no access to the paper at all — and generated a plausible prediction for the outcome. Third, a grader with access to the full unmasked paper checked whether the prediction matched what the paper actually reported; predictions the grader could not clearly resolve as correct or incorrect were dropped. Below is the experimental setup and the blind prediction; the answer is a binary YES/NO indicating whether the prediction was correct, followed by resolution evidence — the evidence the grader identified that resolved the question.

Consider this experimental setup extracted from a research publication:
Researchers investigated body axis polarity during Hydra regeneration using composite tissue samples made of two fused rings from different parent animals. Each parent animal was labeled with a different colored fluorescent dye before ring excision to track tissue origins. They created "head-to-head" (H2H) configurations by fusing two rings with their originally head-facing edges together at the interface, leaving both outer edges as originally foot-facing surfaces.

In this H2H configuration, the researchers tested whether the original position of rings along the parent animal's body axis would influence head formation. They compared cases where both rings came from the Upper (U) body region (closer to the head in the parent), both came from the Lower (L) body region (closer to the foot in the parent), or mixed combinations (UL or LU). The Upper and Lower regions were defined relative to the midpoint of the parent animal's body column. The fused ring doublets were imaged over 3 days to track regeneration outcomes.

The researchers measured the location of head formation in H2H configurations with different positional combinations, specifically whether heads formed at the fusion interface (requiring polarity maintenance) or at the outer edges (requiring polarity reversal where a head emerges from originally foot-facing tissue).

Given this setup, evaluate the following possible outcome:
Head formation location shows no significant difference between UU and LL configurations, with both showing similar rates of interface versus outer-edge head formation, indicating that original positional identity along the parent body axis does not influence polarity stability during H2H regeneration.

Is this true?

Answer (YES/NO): YES